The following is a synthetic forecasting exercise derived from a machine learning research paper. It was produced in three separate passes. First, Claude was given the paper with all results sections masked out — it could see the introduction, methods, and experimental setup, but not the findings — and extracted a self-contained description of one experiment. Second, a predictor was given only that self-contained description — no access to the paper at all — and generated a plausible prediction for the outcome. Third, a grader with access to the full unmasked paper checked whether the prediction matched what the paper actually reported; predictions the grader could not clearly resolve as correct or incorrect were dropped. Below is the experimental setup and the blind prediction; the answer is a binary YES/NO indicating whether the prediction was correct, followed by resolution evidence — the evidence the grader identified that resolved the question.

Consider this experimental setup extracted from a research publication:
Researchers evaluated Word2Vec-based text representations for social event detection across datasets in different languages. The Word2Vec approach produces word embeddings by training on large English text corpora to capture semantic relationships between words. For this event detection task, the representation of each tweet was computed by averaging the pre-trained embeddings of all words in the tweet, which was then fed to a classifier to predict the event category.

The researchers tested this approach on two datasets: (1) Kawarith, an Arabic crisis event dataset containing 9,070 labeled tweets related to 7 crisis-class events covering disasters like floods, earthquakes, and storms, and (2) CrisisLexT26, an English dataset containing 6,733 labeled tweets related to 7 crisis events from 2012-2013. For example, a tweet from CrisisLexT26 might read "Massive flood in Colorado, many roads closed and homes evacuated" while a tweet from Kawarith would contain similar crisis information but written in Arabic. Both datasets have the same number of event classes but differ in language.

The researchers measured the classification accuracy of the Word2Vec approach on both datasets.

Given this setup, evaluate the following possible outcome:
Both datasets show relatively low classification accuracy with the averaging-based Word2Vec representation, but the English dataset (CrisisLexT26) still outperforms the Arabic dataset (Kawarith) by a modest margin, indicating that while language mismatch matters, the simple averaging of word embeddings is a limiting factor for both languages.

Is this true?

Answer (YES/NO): NO